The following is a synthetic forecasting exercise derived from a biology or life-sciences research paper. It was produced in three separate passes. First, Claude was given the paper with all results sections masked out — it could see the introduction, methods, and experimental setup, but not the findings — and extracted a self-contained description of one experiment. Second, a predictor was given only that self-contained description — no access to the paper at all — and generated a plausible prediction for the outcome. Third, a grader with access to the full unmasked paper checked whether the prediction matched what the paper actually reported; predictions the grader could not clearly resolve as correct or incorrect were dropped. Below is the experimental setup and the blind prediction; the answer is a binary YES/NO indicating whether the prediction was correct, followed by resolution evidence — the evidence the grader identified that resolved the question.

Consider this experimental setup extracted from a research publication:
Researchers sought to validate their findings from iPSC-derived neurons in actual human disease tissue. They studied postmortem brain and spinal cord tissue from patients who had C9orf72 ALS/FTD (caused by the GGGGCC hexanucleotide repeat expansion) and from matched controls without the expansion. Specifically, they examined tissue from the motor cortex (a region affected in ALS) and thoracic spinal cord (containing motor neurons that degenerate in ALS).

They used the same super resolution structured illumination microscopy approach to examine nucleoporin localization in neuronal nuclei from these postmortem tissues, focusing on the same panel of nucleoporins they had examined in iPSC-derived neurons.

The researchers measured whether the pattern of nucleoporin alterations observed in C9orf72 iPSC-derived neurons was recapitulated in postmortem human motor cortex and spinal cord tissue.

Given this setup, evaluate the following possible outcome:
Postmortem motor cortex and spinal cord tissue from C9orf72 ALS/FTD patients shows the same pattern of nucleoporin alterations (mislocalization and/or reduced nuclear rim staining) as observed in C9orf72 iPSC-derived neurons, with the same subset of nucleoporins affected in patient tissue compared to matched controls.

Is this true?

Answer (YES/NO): YES